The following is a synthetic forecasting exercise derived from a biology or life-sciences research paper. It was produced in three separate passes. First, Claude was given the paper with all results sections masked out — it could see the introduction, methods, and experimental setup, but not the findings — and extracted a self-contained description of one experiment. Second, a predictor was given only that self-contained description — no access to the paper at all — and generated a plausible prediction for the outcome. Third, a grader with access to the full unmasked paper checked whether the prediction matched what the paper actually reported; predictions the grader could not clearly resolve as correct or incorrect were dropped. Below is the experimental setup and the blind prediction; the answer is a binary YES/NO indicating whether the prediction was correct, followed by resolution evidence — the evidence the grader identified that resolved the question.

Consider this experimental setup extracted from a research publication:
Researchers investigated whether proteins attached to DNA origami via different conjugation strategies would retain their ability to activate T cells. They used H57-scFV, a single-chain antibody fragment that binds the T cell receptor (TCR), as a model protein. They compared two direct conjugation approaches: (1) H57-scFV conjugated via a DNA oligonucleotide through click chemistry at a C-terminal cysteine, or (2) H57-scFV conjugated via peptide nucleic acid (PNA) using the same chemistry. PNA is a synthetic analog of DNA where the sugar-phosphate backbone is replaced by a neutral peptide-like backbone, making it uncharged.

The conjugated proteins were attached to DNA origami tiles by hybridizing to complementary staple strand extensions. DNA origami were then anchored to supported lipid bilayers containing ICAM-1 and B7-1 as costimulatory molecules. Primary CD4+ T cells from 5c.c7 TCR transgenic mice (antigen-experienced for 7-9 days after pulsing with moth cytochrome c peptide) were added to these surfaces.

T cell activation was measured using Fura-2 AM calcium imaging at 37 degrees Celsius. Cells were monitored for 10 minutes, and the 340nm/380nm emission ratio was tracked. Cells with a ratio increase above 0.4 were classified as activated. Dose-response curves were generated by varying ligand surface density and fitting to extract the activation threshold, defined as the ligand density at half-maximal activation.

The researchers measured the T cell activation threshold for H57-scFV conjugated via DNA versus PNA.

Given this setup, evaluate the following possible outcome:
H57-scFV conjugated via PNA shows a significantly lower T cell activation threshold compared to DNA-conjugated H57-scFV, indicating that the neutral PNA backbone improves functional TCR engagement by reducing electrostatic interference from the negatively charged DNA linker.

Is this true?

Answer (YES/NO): YES